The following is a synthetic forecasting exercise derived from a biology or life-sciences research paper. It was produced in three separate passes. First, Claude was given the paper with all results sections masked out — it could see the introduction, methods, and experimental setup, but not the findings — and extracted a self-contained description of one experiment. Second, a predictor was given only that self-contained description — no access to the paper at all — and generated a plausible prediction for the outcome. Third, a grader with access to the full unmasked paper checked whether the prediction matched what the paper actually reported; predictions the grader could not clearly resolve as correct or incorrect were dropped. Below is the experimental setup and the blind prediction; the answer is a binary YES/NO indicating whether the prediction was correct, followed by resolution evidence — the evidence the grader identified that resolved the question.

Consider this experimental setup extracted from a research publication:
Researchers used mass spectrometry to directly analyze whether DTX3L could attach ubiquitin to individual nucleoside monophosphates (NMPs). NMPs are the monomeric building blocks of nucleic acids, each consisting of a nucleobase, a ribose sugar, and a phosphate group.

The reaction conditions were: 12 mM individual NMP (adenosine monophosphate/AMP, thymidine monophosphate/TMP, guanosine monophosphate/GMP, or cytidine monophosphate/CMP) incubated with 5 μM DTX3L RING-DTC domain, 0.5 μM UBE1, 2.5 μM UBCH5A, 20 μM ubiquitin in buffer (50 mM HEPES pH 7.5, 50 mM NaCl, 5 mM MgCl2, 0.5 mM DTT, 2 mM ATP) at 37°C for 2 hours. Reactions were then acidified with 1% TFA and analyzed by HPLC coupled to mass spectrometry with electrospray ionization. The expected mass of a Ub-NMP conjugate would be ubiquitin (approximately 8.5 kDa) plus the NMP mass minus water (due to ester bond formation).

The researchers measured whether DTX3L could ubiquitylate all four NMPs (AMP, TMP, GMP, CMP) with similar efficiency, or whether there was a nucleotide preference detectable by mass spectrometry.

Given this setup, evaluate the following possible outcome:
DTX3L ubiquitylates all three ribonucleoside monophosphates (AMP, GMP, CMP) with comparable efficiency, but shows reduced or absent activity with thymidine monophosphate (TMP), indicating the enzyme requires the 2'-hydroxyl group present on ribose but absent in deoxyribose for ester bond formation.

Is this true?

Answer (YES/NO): NO